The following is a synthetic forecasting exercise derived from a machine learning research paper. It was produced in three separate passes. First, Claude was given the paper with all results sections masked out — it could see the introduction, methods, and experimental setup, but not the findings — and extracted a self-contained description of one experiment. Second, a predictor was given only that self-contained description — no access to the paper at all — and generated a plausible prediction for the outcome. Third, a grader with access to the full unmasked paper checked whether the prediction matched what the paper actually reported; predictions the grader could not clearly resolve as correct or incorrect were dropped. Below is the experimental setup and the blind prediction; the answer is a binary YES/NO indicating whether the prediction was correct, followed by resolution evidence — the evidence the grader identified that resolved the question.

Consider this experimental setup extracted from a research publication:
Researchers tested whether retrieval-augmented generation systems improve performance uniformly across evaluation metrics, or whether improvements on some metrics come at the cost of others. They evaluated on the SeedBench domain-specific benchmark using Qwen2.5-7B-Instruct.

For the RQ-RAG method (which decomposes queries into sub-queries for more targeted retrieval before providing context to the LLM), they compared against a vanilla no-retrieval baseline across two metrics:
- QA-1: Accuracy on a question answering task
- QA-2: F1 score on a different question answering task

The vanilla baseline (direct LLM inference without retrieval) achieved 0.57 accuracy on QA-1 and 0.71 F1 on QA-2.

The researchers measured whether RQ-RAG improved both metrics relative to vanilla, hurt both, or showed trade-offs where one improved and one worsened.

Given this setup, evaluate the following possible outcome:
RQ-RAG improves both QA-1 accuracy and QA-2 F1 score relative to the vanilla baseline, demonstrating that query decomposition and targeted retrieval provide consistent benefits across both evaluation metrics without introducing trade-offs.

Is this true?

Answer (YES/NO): NO